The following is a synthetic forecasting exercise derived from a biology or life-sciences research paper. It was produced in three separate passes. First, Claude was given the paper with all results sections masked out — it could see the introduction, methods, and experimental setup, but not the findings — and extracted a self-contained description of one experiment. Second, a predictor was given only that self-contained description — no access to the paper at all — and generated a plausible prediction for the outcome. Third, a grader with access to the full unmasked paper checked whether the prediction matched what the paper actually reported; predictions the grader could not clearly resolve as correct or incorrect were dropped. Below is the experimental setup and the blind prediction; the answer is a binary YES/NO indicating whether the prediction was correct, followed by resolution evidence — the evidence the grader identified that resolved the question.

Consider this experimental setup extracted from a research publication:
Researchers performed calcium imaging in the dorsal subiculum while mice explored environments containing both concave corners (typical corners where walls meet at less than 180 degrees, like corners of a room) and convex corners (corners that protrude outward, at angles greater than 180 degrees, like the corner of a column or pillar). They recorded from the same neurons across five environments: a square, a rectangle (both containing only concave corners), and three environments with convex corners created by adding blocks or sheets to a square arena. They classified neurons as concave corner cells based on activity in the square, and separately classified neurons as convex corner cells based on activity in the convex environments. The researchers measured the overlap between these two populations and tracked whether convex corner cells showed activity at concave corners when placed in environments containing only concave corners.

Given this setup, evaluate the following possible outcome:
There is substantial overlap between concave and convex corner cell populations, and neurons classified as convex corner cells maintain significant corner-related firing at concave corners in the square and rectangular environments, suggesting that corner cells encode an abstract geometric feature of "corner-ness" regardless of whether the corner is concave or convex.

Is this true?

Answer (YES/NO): NO